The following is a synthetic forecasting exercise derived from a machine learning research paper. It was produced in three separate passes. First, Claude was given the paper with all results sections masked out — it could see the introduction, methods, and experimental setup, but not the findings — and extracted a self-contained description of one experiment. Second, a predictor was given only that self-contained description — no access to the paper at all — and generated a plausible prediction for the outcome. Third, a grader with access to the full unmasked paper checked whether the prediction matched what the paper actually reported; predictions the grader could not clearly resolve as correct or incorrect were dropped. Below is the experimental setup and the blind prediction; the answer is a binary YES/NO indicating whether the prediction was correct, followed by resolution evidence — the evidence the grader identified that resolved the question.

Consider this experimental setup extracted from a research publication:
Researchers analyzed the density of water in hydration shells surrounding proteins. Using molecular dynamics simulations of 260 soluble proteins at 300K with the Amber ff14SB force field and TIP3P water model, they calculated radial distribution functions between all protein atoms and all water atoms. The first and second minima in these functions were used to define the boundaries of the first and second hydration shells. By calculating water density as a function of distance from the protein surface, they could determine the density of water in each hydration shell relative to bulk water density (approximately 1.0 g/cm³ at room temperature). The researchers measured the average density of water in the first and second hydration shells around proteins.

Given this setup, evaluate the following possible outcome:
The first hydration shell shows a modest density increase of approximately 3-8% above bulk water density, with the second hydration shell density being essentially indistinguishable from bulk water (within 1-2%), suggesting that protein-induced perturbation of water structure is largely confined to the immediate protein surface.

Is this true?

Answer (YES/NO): NO